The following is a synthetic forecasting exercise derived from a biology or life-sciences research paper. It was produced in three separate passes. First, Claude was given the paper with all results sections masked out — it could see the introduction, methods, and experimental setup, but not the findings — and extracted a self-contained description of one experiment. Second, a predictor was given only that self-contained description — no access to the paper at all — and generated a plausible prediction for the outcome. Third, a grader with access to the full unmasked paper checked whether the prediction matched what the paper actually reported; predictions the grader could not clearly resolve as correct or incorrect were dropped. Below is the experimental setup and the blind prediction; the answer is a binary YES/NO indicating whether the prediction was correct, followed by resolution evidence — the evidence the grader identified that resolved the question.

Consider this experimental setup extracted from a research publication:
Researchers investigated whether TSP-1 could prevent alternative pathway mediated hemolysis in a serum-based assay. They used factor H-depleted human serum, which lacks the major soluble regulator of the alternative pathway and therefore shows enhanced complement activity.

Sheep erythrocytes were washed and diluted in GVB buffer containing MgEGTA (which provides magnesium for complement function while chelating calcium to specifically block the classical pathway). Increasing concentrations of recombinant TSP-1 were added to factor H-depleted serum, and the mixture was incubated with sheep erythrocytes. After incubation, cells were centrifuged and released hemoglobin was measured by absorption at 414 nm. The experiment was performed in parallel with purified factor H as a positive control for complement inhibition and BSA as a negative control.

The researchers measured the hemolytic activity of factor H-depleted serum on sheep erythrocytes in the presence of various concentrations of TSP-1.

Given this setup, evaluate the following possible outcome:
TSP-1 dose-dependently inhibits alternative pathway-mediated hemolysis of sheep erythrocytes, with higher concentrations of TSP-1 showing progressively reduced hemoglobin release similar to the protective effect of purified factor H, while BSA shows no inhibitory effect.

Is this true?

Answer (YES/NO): NO